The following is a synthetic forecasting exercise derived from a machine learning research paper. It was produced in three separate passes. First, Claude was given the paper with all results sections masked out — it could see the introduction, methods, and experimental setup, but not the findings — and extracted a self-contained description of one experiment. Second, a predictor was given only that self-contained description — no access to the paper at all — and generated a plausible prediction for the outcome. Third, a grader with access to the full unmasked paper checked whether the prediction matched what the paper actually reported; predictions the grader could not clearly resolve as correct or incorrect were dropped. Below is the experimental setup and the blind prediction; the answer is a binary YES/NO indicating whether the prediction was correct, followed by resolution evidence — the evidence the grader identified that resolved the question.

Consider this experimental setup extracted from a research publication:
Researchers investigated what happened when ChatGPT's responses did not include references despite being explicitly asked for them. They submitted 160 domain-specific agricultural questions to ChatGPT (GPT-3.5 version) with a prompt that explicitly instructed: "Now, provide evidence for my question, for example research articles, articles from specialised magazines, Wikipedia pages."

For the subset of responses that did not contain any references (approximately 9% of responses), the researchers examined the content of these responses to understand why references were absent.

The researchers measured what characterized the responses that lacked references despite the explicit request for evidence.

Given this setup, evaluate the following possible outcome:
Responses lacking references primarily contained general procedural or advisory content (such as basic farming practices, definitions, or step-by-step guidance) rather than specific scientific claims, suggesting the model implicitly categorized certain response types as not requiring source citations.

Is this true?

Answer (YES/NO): NO